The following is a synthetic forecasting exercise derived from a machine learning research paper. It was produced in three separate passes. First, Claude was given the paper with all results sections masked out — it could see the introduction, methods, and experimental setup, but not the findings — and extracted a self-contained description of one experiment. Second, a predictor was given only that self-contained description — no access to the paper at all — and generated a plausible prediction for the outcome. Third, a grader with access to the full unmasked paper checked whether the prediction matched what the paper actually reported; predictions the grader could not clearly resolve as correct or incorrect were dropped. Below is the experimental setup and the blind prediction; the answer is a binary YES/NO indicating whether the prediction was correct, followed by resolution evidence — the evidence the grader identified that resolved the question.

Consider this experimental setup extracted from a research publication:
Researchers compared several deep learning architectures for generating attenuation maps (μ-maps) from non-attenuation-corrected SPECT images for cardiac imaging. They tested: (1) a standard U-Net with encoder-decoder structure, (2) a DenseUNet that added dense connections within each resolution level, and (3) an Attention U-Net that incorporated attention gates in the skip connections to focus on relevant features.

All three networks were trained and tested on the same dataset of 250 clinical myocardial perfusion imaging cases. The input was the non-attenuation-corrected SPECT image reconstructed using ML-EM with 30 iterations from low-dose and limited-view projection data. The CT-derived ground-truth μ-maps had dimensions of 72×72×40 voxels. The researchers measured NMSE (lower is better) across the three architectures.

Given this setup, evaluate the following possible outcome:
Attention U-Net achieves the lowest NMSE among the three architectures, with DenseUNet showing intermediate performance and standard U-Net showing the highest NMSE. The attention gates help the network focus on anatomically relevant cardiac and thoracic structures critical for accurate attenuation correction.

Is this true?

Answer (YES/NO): YES